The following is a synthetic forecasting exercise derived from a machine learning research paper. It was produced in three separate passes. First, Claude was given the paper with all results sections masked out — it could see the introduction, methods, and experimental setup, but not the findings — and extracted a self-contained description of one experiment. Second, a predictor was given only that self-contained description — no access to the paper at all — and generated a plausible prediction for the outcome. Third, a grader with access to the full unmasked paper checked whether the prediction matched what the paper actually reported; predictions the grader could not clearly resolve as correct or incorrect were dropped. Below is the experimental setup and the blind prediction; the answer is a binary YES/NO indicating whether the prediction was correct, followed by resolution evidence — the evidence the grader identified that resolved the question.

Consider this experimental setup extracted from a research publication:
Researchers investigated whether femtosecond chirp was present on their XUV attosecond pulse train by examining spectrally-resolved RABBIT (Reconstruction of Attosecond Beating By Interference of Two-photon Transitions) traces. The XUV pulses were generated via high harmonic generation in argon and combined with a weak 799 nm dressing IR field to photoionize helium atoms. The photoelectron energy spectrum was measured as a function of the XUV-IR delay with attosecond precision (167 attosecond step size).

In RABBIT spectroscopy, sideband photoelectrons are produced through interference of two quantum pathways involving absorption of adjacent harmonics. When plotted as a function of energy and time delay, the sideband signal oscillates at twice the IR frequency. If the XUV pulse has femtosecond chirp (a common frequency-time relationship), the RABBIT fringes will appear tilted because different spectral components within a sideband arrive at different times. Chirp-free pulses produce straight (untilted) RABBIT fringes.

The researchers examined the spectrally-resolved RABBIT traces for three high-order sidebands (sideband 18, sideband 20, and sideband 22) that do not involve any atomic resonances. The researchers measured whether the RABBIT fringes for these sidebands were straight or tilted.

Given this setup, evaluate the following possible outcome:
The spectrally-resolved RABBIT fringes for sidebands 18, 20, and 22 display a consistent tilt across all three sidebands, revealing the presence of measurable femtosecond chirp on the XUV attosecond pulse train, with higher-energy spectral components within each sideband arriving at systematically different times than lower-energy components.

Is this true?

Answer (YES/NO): NO